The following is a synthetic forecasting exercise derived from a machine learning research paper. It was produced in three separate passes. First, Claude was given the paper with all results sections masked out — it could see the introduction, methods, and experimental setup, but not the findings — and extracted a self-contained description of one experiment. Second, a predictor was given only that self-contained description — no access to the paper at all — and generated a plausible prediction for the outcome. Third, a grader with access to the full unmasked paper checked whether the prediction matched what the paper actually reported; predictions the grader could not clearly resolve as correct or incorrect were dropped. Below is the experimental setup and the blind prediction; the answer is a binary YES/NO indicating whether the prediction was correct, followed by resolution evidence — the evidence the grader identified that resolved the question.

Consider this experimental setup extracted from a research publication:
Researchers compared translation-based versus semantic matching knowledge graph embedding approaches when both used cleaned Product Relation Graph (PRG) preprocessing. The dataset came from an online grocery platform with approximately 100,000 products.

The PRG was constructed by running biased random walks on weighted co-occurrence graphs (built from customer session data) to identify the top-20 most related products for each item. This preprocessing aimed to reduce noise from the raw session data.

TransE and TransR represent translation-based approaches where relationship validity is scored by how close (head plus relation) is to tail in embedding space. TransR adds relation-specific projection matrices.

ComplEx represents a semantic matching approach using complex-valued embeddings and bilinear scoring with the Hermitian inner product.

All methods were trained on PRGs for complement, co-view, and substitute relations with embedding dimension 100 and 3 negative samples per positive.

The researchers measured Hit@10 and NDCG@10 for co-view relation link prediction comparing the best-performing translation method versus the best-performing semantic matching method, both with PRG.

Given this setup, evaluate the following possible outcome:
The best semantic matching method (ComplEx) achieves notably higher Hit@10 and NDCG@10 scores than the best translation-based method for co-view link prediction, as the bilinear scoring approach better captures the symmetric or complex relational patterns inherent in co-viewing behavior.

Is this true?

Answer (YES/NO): YES